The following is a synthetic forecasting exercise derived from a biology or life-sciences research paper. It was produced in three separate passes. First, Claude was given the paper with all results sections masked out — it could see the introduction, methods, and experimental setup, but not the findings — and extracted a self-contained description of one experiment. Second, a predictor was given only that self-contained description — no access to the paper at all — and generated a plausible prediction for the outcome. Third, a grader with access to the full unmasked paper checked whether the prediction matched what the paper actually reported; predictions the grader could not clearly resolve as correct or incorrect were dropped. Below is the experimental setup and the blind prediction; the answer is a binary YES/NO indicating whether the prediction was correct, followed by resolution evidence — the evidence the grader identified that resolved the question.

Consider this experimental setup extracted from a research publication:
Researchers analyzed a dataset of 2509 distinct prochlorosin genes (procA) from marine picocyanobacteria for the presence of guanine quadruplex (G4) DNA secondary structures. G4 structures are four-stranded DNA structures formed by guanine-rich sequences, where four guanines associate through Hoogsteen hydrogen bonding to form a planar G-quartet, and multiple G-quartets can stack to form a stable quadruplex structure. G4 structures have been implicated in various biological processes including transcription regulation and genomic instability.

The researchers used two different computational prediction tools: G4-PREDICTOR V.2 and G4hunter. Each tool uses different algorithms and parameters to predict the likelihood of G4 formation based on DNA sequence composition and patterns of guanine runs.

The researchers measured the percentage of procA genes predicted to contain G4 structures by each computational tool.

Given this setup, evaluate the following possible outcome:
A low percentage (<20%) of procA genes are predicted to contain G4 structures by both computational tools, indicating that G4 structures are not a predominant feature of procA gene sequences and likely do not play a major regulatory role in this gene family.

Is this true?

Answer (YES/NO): NO